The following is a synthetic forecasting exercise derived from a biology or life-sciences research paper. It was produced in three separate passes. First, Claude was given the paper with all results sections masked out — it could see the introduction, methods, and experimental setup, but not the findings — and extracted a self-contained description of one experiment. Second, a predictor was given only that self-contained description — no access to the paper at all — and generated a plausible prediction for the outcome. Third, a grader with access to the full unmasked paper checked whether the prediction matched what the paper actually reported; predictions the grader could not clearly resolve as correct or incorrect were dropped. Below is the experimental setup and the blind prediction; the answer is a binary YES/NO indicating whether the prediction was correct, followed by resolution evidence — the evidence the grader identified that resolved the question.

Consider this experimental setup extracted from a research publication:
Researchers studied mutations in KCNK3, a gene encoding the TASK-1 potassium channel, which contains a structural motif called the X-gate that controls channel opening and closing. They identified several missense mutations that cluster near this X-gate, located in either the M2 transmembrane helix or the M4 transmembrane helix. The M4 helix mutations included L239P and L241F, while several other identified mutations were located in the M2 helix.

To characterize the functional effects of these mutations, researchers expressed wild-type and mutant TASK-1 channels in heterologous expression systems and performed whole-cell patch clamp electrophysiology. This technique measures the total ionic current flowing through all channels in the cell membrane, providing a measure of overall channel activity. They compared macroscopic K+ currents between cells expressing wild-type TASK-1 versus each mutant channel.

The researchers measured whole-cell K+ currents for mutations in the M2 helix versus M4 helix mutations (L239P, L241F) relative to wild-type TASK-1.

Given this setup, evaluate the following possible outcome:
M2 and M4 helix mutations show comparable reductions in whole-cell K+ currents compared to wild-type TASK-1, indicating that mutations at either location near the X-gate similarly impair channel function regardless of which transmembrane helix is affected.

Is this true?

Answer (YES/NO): NO